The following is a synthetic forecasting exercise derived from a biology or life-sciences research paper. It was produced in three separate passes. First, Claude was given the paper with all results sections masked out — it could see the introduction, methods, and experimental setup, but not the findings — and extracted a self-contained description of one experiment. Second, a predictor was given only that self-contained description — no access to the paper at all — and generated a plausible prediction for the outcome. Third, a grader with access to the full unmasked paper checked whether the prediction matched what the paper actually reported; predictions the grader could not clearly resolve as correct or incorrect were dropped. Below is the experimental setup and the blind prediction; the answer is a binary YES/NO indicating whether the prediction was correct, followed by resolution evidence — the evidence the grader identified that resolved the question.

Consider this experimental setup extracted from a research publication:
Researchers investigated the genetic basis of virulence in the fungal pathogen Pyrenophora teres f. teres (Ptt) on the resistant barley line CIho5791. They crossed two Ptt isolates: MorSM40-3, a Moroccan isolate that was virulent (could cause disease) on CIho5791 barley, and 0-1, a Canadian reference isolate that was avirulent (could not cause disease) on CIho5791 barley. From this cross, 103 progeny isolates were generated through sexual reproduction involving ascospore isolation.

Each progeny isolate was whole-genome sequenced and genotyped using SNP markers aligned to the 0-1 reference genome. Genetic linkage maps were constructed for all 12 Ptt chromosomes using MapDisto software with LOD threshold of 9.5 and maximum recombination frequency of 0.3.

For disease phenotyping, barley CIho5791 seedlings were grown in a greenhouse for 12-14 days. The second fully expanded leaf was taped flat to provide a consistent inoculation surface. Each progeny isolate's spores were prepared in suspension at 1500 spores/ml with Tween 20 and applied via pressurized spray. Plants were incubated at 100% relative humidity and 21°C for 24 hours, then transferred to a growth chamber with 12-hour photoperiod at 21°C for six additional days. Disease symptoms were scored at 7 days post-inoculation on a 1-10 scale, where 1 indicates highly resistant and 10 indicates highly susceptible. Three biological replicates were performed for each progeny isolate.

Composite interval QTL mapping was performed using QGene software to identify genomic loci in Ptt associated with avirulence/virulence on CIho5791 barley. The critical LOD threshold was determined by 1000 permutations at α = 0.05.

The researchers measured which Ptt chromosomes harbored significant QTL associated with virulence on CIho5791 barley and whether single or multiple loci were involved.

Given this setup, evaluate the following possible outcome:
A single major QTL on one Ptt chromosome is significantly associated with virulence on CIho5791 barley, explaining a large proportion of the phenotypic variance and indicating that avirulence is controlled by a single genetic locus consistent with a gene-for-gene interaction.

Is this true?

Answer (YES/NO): NO